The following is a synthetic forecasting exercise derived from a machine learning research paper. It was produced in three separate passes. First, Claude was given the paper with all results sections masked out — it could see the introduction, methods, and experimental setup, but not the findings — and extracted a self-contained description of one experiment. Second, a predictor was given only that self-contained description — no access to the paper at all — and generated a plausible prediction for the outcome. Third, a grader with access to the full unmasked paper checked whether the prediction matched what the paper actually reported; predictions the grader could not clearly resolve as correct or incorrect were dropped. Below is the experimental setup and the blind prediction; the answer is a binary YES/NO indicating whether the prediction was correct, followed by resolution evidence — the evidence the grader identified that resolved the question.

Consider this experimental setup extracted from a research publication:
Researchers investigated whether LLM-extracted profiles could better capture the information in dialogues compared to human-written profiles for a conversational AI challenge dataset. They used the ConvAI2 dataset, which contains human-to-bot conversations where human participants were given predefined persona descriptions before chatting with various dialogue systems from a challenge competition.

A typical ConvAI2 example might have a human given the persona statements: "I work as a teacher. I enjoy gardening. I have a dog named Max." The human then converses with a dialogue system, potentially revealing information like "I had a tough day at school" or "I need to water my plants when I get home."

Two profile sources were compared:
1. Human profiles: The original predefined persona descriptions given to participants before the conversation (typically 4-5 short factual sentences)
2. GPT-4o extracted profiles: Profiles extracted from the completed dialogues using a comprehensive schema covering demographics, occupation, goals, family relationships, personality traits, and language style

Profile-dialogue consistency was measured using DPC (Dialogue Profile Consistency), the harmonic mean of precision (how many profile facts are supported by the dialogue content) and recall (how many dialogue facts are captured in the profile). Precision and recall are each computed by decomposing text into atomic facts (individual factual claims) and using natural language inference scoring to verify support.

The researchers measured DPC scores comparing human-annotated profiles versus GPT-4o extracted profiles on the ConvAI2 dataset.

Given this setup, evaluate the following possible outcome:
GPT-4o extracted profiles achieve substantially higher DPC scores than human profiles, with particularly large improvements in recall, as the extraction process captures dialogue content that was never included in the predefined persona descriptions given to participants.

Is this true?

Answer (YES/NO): YES